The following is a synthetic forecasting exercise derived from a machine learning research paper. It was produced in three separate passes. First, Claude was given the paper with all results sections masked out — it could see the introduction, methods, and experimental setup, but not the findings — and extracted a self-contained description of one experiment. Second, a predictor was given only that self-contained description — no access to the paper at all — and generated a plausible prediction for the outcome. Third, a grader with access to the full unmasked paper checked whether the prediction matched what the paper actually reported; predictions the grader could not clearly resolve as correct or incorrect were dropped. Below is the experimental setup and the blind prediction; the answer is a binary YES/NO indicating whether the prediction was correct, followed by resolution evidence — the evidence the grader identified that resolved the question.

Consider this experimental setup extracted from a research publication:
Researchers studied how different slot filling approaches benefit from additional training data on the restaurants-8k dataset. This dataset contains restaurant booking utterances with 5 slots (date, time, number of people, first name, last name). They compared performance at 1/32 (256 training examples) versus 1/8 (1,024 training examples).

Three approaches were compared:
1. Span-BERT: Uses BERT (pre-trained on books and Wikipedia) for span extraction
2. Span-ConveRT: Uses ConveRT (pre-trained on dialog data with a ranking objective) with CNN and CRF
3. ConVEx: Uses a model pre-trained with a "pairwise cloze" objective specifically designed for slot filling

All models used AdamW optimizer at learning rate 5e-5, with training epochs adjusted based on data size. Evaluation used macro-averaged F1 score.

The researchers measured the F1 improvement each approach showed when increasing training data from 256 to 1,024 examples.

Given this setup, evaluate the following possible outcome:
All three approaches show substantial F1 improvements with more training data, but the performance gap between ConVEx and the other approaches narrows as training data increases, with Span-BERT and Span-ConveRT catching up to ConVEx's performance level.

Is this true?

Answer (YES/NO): NO